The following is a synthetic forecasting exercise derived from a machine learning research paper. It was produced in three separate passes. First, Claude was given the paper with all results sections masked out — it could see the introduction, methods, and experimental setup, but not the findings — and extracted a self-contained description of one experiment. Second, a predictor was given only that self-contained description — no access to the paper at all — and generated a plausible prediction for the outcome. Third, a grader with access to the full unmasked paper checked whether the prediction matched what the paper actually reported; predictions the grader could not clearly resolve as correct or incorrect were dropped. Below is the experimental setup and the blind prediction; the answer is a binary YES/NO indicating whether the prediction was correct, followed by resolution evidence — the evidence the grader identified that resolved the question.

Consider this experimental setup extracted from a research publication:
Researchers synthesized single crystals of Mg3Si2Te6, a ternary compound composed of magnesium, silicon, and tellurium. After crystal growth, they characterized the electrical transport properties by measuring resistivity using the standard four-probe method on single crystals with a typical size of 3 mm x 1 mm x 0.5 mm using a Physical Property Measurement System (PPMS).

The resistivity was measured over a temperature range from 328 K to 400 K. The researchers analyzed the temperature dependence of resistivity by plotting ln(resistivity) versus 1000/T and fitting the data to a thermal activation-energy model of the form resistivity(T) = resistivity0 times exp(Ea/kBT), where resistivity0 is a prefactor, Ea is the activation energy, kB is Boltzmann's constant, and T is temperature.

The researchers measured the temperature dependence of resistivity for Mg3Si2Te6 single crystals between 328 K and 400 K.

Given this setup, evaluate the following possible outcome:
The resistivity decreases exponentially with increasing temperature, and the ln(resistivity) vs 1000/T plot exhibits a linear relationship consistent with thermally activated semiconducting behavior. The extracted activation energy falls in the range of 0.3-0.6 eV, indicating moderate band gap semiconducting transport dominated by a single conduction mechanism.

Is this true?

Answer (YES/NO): YES